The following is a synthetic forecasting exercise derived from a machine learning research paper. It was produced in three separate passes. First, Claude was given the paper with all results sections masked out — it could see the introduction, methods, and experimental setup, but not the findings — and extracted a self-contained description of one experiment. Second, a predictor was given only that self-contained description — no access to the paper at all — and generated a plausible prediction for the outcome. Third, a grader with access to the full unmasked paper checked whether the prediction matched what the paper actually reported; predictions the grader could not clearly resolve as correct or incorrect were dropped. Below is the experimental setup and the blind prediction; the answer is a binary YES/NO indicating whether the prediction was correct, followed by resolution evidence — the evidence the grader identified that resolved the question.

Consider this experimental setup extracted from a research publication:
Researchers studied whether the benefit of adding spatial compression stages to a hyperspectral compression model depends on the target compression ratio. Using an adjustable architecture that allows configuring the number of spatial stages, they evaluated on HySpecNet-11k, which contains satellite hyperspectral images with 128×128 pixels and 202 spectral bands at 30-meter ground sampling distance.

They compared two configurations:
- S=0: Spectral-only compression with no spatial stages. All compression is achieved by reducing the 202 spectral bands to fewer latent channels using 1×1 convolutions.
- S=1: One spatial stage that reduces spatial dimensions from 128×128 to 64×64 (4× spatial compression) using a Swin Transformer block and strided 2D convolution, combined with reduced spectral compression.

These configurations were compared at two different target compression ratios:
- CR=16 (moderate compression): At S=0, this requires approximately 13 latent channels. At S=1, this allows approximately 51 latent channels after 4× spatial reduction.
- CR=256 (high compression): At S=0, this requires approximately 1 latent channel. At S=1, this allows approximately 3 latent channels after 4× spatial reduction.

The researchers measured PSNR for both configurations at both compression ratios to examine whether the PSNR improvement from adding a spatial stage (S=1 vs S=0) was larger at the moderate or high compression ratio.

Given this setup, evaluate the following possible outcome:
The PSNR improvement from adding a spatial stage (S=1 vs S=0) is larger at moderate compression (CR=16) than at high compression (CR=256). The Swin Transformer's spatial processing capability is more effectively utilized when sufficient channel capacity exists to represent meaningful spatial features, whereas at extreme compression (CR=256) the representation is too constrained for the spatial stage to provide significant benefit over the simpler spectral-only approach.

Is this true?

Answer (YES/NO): NO